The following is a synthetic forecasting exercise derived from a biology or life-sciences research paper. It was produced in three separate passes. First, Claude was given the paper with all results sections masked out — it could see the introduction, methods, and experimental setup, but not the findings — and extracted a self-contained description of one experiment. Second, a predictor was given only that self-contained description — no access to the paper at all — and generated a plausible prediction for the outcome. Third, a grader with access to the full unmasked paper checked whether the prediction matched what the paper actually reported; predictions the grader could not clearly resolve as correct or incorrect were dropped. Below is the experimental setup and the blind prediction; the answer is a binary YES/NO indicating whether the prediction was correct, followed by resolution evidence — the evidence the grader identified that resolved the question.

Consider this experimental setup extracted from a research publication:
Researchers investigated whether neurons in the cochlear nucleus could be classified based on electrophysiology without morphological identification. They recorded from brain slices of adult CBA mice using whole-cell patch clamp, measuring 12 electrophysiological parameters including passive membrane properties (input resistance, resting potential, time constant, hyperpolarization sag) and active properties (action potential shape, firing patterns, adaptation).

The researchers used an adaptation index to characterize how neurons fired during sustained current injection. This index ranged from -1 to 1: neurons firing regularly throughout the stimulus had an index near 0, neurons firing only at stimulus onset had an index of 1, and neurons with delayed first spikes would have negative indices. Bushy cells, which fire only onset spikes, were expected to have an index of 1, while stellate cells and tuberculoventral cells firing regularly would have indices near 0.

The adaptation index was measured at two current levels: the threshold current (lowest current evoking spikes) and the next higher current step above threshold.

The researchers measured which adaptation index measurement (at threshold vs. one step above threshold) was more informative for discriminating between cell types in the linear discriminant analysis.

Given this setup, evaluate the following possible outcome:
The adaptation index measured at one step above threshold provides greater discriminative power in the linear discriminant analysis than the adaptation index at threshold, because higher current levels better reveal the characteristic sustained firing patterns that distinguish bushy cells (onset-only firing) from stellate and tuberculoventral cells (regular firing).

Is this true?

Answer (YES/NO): YES